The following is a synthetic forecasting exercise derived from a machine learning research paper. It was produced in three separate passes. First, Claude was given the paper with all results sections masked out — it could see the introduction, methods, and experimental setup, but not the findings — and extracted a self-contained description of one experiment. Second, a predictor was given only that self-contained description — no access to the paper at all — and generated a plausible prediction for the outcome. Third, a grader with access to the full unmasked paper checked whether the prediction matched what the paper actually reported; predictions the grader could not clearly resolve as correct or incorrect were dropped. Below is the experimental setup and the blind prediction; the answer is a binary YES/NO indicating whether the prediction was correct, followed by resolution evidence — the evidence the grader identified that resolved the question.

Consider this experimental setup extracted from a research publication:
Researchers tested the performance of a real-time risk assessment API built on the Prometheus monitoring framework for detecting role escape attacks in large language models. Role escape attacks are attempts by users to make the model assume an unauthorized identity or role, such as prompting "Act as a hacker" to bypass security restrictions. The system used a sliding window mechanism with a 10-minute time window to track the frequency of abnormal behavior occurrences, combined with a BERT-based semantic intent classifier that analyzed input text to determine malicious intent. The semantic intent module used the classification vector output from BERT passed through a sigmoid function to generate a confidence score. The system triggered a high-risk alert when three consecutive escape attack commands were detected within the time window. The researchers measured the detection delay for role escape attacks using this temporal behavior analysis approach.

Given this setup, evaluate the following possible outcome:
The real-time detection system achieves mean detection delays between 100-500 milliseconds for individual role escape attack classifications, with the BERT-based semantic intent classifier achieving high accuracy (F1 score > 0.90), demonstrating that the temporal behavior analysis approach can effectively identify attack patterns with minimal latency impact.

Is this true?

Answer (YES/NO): NO